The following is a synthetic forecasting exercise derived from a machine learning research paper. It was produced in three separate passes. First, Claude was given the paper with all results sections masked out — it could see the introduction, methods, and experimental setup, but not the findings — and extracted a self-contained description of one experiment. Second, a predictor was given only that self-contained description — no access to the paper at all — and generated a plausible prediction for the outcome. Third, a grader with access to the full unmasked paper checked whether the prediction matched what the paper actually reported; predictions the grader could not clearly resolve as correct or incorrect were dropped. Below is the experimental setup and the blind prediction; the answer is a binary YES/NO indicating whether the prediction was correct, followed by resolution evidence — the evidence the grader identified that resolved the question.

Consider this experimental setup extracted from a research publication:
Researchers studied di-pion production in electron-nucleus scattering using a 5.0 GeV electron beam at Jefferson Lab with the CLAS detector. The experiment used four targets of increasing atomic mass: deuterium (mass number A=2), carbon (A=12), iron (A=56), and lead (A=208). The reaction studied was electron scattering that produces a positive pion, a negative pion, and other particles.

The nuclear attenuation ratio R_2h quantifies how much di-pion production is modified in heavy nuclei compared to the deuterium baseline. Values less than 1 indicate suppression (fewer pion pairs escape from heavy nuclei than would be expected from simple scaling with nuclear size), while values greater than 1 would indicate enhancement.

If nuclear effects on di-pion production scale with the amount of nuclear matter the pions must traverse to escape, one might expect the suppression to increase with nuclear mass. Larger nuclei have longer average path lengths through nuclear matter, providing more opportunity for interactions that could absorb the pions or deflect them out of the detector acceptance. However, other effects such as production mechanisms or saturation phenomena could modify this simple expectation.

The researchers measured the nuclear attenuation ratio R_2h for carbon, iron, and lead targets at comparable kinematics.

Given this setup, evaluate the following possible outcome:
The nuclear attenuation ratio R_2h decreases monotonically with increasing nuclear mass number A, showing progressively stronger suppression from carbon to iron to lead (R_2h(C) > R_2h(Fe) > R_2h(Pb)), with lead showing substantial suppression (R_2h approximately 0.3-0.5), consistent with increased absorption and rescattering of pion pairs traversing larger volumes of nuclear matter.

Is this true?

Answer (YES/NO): NO